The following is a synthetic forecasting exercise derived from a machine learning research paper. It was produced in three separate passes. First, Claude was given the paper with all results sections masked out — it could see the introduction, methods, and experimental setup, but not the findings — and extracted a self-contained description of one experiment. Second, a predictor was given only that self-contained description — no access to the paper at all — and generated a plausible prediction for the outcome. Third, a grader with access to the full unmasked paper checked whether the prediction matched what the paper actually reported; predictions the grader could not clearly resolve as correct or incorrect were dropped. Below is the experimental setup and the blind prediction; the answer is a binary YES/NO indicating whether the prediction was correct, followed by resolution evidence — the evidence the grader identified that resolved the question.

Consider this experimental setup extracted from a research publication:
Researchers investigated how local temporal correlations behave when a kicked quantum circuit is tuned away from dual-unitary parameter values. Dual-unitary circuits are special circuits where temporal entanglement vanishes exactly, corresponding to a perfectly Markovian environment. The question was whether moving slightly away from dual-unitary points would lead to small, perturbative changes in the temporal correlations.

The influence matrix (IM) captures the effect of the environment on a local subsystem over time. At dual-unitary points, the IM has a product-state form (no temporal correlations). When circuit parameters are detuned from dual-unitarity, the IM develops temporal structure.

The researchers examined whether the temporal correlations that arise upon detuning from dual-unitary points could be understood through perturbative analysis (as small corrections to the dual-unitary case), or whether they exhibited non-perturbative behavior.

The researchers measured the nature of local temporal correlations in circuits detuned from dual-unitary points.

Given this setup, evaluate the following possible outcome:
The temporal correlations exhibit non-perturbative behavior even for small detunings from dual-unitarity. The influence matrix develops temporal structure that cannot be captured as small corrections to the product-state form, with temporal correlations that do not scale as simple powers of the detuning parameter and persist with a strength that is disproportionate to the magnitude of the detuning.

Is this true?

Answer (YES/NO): YES